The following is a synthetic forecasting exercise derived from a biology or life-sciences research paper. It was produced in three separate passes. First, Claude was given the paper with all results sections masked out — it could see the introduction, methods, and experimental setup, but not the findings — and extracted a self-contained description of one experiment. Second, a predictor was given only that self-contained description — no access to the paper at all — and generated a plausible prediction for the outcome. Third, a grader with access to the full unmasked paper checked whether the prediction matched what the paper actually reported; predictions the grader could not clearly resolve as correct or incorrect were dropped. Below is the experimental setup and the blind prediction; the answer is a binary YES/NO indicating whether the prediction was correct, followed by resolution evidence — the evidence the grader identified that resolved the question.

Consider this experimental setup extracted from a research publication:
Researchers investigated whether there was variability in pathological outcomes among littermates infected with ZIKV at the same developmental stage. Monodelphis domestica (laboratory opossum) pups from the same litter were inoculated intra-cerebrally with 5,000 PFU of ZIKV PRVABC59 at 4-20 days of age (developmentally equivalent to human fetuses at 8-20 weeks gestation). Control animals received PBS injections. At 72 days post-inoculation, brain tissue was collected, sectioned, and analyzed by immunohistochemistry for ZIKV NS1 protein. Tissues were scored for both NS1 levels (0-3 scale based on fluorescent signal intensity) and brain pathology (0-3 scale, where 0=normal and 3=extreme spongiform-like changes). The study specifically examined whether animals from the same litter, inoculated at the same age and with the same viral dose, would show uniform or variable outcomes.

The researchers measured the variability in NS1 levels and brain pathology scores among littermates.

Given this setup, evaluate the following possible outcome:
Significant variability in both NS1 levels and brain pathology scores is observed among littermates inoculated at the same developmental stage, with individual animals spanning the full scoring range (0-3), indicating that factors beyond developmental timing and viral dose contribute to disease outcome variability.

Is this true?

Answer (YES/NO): NO